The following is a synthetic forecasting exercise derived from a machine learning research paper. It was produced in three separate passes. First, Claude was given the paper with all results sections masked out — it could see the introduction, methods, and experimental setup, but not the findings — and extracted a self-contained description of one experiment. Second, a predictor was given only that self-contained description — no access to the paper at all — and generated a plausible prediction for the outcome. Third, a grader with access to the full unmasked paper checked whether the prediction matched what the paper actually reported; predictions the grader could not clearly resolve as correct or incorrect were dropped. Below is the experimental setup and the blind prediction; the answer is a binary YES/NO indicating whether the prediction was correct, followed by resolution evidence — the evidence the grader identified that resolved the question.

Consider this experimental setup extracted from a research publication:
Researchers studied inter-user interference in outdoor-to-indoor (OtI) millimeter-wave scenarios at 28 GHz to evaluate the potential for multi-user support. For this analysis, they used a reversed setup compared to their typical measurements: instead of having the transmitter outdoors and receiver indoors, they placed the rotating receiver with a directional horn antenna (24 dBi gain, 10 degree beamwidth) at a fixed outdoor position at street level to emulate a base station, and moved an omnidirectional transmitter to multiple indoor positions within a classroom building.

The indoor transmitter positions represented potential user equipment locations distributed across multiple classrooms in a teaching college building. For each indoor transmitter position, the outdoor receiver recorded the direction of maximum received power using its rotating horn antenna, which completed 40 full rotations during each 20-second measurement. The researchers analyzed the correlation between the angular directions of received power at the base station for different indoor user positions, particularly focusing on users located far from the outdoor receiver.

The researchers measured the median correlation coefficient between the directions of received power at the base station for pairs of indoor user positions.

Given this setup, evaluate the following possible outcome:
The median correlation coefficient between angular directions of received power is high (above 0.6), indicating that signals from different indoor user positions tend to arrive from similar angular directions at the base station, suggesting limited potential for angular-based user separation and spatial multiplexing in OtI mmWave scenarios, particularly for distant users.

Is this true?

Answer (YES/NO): YES